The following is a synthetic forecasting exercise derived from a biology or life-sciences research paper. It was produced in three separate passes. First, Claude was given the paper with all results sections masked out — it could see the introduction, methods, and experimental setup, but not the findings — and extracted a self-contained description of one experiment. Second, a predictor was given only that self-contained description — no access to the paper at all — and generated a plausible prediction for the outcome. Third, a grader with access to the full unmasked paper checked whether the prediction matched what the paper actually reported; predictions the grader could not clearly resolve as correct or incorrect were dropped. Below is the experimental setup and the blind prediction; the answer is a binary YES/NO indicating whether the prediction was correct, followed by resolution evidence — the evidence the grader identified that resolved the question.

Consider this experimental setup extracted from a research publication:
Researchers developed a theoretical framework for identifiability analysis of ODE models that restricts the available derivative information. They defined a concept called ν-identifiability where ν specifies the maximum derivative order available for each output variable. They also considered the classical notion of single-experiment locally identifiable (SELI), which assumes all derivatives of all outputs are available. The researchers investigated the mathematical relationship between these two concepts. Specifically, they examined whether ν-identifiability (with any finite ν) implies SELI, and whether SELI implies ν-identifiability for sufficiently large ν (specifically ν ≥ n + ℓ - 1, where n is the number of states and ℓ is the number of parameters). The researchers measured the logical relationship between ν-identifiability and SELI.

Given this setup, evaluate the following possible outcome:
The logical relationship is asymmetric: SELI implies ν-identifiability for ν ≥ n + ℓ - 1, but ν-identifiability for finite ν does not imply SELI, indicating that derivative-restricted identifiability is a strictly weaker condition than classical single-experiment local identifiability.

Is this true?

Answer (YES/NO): NO